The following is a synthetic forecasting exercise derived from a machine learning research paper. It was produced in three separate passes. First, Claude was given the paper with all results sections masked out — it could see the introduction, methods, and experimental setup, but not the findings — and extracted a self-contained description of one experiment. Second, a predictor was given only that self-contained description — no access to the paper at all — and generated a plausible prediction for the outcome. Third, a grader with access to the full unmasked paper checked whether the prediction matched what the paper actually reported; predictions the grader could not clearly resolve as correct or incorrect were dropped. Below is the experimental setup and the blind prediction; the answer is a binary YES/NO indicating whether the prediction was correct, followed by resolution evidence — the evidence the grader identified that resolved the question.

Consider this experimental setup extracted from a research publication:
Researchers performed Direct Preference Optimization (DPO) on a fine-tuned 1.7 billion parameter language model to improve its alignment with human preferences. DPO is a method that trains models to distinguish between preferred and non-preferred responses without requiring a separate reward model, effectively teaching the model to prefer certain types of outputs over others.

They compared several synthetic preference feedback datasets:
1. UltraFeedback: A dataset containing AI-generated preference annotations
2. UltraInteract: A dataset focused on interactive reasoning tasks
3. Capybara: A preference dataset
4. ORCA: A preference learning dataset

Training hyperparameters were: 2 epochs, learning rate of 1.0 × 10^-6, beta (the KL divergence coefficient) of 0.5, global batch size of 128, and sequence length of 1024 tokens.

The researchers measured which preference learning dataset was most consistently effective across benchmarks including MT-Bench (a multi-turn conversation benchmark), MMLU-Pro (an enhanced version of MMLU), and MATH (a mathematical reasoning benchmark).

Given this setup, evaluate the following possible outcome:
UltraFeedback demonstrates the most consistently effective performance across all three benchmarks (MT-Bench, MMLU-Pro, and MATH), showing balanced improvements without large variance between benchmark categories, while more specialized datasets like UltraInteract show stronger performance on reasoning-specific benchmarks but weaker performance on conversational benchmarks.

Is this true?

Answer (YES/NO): NO